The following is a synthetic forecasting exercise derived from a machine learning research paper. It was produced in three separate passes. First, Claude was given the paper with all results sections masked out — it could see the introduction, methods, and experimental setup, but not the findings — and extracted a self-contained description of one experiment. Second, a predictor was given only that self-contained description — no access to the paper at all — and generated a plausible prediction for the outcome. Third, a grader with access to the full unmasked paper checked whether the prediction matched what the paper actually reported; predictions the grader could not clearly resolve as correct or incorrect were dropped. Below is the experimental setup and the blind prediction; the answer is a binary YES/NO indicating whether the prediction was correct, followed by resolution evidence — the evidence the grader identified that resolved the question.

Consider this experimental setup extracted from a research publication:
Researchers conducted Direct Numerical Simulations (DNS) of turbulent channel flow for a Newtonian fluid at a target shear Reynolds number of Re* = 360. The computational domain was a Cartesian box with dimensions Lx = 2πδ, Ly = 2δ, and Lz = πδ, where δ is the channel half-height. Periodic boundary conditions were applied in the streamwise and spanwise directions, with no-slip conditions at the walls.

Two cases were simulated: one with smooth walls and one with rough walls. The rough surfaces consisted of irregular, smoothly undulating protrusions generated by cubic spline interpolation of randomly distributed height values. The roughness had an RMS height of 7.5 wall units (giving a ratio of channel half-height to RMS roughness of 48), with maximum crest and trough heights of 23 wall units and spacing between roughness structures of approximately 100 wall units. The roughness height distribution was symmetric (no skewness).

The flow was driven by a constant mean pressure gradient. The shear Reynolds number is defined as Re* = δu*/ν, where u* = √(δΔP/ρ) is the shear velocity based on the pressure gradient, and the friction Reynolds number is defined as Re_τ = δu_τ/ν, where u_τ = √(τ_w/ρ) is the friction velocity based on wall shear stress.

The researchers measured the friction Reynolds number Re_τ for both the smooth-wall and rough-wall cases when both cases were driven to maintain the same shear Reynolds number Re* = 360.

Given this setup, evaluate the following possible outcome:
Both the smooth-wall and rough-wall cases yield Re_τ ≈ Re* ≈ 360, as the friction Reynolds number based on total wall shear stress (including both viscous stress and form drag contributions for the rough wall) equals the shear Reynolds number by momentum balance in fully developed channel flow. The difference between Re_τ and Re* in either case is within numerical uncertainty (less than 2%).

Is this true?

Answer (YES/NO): NO